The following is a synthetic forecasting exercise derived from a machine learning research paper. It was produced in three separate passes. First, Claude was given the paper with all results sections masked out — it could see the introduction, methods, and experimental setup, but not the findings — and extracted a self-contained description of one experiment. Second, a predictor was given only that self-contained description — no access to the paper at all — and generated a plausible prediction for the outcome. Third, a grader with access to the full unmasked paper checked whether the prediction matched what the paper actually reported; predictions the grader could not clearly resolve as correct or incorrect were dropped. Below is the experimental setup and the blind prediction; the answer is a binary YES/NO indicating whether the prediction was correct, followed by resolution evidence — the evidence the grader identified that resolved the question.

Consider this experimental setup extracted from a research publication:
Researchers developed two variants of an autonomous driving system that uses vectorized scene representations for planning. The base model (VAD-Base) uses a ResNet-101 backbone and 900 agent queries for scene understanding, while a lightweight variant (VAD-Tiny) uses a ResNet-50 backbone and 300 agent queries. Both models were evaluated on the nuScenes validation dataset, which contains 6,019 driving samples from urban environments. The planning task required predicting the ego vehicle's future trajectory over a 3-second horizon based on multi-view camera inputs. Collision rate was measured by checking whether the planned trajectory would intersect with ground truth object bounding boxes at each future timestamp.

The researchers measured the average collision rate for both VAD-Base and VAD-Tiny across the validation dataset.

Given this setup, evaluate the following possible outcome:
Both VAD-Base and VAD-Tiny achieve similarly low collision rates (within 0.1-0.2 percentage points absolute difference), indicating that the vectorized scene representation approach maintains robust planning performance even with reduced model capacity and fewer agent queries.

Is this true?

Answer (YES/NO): NO